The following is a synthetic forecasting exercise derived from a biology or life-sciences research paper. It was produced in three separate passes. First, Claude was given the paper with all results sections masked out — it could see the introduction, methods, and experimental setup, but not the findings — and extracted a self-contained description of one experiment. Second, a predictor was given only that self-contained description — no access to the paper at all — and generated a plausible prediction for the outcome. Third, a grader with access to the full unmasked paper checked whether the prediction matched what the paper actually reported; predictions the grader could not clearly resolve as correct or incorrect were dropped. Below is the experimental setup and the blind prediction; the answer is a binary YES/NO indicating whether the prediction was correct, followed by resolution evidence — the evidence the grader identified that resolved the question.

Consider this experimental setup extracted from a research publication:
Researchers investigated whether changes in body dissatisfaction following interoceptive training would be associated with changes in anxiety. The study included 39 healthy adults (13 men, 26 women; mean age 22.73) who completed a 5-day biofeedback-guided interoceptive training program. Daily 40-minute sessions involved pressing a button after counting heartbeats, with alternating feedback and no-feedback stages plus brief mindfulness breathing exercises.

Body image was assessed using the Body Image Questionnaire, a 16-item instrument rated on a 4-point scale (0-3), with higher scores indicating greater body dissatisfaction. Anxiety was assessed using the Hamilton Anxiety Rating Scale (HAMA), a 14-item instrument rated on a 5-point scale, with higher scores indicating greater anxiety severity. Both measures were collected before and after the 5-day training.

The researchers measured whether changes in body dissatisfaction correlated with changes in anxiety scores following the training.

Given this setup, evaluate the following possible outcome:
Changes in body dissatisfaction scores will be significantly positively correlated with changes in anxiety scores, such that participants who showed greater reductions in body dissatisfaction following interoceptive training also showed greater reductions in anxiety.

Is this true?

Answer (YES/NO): NO